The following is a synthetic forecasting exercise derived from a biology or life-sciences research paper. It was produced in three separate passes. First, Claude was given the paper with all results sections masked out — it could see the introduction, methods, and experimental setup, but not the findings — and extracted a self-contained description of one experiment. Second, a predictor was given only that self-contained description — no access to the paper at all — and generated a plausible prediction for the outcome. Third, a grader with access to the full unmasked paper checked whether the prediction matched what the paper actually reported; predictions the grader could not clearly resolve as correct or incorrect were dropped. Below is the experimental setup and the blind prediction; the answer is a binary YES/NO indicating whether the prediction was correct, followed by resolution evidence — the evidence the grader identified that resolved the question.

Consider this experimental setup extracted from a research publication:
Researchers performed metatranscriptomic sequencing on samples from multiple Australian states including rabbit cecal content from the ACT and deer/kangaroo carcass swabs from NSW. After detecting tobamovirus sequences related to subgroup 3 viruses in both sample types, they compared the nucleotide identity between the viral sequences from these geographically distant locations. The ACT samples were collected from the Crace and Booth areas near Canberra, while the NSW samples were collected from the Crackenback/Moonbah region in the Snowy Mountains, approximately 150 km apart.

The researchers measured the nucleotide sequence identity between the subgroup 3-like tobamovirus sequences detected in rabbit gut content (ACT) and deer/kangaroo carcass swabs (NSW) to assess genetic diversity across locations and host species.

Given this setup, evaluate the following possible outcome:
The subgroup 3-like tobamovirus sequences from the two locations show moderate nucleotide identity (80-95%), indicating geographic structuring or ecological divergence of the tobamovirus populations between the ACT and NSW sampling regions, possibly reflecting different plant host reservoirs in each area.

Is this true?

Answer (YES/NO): NO